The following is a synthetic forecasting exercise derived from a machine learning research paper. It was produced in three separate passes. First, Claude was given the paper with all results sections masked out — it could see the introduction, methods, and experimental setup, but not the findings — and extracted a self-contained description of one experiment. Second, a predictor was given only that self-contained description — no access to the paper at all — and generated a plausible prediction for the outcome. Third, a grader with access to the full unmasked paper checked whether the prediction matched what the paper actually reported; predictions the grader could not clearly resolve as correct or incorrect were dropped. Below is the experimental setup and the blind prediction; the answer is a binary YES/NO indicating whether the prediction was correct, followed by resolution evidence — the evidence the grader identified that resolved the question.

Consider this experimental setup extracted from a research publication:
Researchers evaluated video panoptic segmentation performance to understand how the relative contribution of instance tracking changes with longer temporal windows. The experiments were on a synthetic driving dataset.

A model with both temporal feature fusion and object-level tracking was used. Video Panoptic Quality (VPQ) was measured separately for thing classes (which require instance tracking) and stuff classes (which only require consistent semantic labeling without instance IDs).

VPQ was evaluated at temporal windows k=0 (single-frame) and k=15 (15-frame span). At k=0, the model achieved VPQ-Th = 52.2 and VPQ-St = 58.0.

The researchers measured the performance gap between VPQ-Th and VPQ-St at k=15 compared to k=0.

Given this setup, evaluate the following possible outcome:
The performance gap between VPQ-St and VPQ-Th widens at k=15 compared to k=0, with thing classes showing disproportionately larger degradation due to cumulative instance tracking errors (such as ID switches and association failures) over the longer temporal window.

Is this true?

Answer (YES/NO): YES